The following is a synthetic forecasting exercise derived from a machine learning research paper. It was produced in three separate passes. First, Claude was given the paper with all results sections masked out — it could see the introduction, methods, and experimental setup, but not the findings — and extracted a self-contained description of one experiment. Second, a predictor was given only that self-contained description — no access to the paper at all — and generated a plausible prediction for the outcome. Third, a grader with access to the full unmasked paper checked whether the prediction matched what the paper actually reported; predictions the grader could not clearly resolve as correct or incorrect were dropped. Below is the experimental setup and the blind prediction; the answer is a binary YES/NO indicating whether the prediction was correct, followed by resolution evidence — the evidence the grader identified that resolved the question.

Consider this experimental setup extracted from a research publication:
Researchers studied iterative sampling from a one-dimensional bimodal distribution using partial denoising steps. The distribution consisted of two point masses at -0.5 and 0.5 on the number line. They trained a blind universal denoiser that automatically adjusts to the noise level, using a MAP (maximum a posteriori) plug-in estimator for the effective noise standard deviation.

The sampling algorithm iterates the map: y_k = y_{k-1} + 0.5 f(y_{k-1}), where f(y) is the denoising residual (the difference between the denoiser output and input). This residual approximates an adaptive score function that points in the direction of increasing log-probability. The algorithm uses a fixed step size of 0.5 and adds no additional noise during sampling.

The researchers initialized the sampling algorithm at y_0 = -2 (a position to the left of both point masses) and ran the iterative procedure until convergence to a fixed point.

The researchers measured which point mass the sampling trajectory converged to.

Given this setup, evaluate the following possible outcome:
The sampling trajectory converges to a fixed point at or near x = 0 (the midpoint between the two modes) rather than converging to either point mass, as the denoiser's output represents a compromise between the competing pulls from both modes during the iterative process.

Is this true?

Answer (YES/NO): NO